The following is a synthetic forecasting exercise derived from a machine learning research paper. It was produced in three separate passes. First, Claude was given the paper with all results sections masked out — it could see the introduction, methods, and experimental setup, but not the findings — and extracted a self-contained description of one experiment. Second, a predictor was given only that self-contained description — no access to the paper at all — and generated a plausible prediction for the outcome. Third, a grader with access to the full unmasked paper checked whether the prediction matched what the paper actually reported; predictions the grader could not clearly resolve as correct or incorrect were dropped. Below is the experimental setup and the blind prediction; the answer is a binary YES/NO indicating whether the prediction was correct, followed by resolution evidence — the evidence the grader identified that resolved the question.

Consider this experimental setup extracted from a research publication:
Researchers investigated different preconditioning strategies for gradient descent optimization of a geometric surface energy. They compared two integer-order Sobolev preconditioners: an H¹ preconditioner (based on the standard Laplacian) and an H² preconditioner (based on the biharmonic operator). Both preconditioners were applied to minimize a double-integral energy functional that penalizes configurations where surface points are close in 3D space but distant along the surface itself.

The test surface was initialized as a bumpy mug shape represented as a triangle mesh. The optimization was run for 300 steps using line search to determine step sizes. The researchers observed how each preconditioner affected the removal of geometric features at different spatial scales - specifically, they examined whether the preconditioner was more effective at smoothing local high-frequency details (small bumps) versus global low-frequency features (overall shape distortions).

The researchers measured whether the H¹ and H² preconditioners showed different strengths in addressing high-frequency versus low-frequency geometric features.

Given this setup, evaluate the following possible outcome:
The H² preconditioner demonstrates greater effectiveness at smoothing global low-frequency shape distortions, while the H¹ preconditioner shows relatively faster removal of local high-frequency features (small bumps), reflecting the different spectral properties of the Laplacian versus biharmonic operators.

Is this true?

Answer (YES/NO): YES